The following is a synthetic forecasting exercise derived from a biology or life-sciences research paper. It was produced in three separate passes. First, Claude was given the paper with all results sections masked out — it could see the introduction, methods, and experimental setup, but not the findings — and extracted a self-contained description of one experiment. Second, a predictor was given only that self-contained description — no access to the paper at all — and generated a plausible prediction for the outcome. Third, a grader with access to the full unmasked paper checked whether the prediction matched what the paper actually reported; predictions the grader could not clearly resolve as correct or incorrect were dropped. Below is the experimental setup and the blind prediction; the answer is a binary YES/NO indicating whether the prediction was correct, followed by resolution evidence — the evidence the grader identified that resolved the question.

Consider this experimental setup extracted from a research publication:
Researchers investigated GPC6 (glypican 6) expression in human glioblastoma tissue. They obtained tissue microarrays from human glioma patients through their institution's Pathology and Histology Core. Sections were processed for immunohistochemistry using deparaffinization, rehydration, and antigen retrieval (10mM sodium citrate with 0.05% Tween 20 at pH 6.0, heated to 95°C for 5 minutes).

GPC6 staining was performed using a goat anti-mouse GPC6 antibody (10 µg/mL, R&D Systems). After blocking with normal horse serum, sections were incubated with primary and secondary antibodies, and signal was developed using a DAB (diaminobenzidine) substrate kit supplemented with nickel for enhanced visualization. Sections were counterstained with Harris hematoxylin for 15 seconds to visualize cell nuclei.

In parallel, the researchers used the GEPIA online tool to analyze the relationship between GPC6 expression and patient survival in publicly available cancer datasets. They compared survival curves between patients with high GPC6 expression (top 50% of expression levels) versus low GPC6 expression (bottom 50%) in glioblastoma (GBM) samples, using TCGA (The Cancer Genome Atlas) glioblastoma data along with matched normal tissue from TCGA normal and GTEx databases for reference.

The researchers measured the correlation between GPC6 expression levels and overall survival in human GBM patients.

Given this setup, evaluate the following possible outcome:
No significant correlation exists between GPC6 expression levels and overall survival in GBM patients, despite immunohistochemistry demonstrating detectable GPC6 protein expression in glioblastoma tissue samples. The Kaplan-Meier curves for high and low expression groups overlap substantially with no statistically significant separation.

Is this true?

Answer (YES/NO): NO